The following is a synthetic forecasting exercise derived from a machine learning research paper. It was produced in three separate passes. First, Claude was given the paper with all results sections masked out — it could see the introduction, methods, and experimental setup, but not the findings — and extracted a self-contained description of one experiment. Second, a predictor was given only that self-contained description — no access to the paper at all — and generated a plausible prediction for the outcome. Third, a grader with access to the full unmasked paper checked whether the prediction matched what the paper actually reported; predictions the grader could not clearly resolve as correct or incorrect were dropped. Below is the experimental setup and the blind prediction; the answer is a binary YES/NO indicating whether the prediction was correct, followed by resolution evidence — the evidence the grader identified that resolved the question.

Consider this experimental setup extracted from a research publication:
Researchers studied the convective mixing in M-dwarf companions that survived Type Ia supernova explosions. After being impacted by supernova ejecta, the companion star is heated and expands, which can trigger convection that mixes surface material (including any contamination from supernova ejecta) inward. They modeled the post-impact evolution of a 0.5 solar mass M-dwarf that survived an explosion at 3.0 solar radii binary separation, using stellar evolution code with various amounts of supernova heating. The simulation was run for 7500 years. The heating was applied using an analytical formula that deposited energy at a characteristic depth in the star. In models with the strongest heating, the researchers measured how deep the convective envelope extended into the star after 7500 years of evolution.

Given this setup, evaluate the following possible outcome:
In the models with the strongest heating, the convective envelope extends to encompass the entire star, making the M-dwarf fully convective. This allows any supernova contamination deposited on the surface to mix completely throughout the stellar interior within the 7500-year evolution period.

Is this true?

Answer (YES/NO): NO